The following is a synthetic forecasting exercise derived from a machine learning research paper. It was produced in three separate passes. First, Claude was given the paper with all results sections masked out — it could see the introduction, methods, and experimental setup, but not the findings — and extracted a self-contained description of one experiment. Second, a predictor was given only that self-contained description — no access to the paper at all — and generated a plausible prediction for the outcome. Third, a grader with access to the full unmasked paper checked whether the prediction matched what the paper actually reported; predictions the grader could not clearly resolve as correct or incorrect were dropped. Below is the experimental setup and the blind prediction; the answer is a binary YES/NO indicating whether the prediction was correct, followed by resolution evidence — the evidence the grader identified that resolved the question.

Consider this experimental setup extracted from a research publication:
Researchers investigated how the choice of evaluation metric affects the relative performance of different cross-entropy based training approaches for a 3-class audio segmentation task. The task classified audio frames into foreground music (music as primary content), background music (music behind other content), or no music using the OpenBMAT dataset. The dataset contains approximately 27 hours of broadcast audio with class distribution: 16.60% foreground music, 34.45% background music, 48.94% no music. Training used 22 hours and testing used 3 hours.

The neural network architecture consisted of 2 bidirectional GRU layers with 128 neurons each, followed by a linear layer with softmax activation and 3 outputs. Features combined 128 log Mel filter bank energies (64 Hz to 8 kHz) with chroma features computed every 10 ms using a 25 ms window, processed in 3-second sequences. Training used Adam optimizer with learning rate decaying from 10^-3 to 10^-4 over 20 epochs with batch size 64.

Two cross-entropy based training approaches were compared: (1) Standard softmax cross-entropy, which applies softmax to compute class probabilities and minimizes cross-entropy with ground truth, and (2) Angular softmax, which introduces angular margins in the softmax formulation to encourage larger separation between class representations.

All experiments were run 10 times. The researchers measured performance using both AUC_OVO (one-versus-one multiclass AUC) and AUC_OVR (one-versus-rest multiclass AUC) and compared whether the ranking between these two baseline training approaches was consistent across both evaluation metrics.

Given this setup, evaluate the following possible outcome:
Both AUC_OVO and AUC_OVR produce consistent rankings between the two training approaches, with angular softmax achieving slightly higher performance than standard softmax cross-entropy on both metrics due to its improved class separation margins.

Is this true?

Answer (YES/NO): NO